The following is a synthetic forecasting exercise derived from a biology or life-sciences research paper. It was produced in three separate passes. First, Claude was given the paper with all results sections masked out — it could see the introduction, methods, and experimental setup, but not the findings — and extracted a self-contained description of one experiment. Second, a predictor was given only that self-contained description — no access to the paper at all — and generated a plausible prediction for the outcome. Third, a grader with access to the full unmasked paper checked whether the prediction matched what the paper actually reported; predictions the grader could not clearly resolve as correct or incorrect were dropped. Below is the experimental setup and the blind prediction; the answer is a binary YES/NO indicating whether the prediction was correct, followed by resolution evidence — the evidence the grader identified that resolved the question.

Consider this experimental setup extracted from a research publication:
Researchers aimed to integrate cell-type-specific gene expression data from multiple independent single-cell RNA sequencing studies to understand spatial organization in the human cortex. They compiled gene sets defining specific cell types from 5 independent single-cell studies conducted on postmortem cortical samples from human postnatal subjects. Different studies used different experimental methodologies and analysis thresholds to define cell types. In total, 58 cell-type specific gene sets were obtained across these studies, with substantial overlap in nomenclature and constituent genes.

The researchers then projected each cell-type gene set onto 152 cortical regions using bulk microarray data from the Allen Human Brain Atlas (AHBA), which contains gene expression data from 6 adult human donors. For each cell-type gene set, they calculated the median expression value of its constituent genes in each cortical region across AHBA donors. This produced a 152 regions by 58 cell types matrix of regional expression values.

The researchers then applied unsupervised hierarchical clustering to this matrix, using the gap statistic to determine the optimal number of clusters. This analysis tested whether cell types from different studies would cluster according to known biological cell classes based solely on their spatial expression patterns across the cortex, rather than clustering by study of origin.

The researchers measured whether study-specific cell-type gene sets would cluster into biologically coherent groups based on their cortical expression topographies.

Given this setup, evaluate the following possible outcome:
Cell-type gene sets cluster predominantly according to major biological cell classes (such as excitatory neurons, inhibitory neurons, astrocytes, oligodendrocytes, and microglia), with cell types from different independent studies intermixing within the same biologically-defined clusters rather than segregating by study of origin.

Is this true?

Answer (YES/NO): YES